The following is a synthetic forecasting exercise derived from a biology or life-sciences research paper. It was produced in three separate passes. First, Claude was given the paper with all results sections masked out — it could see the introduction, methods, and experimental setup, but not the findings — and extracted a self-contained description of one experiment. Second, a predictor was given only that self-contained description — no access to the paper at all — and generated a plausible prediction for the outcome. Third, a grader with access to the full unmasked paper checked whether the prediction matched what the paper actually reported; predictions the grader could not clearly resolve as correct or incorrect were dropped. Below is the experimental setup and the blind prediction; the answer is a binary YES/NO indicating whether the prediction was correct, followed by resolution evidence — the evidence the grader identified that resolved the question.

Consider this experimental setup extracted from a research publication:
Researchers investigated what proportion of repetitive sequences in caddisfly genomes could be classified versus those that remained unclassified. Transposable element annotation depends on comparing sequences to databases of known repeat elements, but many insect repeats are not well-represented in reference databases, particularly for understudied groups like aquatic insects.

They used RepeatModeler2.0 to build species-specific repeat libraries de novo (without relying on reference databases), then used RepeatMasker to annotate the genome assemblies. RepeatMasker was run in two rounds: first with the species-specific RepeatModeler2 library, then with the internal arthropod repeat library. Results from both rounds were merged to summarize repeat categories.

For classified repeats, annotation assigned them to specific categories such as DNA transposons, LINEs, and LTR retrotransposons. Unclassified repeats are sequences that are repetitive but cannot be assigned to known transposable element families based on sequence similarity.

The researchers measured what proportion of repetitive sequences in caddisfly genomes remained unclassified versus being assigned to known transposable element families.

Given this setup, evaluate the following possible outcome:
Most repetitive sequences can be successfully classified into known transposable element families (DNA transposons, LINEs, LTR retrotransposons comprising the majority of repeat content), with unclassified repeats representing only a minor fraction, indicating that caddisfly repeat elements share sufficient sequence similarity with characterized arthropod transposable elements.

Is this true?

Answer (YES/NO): NO